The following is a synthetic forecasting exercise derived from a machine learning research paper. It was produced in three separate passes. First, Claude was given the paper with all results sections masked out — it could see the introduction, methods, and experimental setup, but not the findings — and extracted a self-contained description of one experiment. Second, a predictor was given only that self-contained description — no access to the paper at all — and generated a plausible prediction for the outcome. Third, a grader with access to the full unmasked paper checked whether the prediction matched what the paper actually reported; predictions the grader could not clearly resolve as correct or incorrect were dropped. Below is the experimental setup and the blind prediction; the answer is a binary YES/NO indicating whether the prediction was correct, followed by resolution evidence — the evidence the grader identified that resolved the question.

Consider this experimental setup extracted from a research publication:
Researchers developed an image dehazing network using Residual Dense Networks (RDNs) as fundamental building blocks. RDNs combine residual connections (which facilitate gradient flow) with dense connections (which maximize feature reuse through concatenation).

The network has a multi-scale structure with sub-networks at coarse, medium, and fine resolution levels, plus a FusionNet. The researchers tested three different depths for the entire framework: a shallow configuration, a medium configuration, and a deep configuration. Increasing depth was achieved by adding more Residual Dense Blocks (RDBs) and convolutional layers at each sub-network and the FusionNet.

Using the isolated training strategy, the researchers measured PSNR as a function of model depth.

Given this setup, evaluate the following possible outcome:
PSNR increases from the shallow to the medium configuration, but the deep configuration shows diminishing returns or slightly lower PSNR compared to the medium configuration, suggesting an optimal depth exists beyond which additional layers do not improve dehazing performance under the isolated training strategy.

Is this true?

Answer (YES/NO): NO